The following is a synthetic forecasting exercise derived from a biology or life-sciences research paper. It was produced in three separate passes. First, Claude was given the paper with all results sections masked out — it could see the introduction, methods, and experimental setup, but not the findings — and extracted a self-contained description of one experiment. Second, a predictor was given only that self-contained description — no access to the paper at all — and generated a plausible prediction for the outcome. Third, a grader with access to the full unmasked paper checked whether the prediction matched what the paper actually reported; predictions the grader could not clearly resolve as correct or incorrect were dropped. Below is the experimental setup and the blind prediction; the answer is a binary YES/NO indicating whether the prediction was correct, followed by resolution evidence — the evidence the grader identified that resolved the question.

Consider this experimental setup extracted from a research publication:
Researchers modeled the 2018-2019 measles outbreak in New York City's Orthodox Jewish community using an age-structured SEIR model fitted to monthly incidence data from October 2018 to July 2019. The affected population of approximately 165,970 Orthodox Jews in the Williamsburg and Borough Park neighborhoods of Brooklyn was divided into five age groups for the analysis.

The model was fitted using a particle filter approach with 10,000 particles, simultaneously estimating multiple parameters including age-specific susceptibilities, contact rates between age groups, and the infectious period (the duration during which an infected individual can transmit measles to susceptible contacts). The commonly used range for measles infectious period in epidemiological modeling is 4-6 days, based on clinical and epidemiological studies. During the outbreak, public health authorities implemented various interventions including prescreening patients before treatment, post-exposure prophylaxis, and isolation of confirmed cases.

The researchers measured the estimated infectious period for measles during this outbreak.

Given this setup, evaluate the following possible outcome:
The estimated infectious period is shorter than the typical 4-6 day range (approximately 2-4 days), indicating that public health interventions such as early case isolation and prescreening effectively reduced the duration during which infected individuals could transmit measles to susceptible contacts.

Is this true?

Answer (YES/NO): NO